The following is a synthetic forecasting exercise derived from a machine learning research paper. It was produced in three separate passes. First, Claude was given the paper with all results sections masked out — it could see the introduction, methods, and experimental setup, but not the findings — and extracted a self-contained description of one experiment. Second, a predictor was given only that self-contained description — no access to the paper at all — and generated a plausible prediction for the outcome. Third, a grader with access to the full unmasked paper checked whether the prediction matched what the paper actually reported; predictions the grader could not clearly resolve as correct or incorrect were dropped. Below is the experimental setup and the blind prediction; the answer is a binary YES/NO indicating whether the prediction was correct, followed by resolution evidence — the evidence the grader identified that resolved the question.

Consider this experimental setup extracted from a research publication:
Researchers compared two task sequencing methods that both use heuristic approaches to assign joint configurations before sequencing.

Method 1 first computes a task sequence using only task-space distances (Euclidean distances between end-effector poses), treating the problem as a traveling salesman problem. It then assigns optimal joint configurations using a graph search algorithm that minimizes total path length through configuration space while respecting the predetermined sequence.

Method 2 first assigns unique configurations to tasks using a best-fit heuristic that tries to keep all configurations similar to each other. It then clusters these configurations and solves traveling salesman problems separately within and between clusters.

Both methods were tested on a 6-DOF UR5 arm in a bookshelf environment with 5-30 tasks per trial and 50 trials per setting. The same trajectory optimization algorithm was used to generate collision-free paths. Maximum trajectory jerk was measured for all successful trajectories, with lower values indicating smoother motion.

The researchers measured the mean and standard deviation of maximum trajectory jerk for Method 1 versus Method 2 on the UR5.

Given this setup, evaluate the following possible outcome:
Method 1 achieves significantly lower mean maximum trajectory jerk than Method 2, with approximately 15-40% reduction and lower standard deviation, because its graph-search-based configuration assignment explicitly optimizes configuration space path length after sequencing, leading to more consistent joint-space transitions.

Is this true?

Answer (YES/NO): YES